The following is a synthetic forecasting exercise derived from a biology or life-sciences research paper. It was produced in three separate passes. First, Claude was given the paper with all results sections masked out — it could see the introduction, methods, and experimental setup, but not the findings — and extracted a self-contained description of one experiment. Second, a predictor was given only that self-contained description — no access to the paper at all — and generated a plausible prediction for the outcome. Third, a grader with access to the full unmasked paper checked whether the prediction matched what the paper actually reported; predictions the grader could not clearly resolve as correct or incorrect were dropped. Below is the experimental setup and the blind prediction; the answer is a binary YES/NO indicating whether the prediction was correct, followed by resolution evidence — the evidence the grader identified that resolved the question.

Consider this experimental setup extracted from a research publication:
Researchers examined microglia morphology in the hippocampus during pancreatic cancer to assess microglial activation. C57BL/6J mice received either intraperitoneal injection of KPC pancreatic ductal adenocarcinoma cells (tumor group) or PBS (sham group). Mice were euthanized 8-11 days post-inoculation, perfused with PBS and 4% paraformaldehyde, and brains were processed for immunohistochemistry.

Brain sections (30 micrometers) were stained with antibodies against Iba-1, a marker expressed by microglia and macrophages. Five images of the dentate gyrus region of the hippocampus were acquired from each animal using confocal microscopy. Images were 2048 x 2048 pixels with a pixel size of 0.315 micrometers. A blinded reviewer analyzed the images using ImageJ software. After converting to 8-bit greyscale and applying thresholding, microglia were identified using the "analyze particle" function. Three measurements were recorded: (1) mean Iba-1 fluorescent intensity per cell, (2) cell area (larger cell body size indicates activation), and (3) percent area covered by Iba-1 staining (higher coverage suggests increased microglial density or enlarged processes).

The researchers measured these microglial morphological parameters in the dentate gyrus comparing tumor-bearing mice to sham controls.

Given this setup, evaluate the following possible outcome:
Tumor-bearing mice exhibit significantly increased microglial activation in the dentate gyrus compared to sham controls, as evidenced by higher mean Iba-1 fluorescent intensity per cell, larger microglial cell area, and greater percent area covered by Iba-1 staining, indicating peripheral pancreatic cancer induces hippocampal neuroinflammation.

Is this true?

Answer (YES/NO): NO